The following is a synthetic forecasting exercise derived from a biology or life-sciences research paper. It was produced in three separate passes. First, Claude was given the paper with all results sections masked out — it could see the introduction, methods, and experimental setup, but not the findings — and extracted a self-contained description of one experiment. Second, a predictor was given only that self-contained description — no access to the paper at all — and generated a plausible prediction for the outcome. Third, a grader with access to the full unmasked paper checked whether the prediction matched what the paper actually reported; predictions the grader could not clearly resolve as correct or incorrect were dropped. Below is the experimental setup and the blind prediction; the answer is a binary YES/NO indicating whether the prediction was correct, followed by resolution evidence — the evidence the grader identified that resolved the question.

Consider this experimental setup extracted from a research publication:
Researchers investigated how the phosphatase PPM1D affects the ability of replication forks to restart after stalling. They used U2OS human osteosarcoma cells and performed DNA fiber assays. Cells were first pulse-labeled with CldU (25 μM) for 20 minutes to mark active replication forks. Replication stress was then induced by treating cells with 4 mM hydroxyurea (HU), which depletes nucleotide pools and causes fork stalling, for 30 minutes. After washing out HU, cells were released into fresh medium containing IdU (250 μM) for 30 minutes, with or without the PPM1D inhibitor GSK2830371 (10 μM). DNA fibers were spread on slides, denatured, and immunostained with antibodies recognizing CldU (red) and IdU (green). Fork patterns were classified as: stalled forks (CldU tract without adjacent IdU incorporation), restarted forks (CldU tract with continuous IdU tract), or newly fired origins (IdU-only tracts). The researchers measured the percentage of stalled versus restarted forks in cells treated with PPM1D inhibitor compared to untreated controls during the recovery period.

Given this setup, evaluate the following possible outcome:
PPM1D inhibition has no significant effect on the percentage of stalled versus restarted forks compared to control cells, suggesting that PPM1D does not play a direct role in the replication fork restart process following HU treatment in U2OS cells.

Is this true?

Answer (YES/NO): NO